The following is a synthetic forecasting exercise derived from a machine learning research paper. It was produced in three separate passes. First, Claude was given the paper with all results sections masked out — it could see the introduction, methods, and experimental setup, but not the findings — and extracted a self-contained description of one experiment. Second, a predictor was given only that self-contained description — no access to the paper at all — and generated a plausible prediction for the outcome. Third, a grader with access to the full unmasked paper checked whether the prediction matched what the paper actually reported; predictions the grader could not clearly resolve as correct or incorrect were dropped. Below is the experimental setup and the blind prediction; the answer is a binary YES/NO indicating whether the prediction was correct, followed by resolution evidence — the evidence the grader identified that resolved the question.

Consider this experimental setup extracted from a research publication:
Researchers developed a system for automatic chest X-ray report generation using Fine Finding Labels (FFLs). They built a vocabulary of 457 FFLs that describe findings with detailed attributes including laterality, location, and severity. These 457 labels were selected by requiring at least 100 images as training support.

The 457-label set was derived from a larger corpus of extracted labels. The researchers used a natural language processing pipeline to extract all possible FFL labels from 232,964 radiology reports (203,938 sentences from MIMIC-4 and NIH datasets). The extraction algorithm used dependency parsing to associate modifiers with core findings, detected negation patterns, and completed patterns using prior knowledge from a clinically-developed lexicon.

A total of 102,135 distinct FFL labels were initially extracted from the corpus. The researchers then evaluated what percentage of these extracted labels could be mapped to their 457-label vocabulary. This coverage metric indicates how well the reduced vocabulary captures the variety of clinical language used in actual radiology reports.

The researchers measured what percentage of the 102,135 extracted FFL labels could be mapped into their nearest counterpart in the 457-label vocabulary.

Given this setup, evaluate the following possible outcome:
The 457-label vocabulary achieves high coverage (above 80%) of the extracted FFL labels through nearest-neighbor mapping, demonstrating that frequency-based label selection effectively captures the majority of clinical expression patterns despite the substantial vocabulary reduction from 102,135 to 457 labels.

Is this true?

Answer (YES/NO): YES